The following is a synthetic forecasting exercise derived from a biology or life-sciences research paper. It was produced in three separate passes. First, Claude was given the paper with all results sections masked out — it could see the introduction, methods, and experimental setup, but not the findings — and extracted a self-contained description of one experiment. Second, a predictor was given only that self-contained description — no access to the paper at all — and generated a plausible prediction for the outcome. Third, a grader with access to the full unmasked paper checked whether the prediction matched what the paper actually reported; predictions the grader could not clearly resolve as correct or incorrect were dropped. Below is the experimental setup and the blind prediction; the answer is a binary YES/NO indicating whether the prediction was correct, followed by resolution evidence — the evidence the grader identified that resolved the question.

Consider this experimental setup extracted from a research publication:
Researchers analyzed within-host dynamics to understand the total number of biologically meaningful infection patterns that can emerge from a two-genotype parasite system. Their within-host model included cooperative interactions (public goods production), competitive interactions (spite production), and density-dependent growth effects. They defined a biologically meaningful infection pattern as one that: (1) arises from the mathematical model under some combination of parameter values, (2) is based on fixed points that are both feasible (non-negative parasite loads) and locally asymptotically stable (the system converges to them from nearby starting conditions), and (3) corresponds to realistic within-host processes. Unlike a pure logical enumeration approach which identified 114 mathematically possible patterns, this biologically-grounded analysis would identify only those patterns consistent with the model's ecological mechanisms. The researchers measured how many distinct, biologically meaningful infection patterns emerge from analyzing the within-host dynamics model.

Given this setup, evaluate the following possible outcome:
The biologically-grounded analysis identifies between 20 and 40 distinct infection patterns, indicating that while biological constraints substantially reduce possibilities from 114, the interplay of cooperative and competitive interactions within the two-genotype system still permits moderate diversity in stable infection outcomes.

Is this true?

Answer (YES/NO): NO